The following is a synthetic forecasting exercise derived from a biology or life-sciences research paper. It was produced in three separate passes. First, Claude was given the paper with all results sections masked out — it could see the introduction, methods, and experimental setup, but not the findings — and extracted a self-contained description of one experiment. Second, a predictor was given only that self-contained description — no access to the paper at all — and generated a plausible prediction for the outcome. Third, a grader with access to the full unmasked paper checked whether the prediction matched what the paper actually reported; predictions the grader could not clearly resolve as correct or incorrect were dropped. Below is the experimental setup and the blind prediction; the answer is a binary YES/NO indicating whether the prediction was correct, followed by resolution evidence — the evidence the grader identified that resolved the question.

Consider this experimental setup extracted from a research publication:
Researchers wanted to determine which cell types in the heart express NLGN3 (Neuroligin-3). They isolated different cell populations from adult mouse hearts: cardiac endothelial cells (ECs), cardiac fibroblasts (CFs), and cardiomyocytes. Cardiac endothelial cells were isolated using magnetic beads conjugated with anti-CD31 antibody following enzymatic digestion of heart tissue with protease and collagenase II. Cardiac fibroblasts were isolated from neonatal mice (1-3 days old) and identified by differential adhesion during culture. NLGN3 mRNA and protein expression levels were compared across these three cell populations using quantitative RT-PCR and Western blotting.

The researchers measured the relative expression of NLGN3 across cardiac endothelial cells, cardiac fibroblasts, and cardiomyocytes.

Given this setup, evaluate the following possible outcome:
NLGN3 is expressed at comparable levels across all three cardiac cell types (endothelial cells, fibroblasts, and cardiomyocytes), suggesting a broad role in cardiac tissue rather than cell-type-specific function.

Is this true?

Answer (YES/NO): NO